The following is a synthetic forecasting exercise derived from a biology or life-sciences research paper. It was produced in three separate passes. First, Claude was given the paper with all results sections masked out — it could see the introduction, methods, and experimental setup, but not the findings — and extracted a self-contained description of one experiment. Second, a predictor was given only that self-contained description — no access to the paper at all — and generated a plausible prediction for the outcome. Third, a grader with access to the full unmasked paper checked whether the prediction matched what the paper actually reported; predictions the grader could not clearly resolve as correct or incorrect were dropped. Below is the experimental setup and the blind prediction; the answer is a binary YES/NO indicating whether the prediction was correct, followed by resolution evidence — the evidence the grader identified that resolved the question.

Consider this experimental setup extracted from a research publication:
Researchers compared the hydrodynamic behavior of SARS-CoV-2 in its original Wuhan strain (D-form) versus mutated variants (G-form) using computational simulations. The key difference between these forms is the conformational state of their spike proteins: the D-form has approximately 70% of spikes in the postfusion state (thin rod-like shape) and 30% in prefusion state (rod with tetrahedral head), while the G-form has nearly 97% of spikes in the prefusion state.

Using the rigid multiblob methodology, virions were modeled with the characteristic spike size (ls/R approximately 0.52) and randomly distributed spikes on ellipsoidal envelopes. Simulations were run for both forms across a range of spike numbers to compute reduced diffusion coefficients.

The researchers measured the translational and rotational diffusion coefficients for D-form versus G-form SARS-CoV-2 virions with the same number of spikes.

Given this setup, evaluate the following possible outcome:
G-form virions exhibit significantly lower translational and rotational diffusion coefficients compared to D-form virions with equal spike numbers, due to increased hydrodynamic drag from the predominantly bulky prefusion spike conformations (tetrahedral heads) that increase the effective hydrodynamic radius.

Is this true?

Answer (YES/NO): YES